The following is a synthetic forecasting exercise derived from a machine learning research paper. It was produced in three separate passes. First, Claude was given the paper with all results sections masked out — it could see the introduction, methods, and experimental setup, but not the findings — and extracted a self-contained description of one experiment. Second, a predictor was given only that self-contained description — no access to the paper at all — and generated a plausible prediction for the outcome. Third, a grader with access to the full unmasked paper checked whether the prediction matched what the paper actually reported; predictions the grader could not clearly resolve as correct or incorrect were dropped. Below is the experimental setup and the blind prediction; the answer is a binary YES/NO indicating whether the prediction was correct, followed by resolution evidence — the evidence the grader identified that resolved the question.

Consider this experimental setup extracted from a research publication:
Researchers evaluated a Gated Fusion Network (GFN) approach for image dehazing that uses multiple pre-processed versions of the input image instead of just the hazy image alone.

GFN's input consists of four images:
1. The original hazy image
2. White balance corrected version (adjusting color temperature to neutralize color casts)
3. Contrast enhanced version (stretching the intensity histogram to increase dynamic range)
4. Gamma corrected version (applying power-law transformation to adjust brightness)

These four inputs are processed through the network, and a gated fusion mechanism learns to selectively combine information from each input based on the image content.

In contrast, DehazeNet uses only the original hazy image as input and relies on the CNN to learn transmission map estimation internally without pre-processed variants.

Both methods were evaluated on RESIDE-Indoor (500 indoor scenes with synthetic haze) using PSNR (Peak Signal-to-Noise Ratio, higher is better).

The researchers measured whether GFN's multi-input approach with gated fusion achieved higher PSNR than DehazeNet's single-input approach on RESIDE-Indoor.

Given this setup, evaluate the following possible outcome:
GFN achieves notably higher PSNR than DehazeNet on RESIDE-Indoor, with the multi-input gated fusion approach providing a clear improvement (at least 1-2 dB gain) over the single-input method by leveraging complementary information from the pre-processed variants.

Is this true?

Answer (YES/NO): YES